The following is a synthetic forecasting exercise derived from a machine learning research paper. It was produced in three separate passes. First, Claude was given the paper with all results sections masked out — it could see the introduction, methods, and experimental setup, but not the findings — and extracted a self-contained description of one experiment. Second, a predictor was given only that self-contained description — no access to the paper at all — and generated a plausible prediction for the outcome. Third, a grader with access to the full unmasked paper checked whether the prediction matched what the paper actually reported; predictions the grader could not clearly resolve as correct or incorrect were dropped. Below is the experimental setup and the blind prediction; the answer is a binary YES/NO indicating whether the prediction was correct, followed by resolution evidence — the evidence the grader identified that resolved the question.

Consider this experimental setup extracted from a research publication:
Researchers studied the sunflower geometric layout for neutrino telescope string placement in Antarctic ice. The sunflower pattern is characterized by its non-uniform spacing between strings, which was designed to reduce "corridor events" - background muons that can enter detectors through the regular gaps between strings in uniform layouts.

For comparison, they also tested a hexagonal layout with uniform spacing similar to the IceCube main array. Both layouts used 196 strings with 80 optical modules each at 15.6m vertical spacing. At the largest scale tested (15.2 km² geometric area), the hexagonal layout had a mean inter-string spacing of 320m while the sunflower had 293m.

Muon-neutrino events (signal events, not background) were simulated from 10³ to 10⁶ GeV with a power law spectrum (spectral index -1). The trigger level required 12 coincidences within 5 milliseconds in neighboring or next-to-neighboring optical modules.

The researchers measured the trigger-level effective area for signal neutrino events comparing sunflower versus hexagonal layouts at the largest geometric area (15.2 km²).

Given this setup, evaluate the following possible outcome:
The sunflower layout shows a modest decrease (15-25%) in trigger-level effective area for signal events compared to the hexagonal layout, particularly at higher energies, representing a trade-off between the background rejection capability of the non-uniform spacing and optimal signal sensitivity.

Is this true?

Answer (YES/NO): NO